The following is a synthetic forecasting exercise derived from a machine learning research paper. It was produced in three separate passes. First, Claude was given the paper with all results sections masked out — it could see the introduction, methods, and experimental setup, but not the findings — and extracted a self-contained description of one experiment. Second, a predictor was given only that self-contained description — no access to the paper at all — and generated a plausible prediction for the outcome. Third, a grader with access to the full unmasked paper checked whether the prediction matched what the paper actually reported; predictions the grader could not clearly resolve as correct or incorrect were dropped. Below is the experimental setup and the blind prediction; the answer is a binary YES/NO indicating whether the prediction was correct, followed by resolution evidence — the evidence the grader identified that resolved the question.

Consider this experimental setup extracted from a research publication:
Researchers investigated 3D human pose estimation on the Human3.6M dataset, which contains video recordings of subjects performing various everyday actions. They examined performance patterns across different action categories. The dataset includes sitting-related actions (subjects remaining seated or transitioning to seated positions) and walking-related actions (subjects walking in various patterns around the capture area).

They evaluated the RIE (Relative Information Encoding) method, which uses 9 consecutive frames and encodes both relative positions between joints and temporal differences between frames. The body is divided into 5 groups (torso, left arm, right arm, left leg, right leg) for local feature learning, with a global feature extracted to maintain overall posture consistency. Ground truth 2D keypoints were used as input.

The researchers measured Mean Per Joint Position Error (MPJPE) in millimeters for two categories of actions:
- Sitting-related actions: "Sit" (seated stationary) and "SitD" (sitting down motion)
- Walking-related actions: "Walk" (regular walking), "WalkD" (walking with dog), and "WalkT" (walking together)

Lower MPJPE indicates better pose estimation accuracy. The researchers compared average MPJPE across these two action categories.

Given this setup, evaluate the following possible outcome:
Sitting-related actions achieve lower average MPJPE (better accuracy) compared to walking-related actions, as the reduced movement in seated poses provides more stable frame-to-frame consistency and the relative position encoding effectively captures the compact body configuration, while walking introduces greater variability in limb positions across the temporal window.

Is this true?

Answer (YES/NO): NO